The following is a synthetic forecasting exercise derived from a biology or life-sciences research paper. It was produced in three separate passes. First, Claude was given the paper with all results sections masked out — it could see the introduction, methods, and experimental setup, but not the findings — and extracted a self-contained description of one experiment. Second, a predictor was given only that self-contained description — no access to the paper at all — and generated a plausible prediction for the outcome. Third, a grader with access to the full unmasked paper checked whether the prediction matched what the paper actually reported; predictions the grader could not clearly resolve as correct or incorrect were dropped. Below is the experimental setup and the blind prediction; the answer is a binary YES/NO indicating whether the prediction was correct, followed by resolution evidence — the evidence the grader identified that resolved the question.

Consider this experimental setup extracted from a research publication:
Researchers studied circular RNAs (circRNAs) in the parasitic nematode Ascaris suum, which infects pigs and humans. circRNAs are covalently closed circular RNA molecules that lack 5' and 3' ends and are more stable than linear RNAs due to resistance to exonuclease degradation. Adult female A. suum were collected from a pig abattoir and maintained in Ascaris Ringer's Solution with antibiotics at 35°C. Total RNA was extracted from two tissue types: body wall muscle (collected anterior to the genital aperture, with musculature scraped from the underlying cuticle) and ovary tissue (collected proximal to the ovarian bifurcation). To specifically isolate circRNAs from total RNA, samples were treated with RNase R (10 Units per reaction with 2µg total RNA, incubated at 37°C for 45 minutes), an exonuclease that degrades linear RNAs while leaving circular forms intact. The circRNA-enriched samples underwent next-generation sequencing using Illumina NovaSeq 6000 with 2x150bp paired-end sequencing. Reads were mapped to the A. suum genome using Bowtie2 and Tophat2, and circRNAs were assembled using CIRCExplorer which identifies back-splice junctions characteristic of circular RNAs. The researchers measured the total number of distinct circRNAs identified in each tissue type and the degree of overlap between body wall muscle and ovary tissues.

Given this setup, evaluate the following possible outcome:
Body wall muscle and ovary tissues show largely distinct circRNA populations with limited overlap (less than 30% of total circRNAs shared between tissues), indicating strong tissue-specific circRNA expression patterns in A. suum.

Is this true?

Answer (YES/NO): NO